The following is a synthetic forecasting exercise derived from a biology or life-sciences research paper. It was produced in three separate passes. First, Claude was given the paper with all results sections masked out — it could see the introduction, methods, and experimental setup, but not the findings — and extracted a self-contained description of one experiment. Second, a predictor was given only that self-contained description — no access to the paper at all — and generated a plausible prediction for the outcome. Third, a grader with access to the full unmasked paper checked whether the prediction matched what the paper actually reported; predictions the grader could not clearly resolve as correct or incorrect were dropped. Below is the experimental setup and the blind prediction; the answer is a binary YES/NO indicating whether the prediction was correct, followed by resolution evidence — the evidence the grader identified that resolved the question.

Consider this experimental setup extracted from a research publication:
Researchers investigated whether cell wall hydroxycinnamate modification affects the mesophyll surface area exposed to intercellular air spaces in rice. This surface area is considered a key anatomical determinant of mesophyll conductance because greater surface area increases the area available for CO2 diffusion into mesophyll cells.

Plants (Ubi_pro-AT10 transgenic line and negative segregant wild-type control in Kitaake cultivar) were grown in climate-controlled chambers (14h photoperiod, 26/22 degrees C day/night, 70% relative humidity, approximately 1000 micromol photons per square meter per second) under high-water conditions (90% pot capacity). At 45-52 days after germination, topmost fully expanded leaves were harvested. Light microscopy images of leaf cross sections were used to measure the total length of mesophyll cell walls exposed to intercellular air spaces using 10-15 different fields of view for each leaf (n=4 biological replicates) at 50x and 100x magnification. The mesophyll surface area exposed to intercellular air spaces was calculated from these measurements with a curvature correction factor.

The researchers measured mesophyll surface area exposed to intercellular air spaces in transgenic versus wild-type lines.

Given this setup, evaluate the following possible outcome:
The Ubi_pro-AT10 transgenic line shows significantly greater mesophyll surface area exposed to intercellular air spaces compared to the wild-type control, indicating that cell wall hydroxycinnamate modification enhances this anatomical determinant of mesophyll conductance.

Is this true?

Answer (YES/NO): NO